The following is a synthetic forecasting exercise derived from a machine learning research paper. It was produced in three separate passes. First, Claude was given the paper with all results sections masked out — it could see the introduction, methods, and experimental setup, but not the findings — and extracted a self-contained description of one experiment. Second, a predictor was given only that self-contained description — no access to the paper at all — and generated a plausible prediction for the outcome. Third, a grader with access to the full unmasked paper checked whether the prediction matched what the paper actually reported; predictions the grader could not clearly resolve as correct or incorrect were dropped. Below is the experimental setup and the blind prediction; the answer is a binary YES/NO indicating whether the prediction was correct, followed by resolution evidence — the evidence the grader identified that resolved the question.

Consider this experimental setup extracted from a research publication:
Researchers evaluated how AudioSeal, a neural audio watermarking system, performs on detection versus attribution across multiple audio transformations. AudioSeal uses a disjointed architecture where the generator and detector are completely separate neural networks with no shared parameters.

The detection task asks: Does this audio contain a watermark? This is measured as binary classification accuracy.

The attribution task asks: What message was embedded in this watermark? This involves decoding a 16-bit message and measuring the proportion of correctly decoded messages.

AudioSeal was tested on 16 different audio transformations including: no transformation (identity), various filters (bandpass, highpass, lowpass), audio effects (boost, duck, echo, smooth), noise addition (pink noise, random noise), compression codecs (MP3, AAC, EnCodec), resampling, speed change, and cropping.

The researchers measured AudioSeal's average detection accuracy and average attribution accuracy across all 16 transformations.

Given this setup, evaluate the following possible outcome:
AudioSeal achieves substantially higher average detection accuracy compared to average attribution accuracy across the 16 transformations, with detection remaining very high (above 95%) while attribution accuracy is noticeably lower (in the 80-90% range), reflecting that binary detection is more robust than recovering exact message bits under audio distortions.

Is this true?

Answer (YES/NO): NO